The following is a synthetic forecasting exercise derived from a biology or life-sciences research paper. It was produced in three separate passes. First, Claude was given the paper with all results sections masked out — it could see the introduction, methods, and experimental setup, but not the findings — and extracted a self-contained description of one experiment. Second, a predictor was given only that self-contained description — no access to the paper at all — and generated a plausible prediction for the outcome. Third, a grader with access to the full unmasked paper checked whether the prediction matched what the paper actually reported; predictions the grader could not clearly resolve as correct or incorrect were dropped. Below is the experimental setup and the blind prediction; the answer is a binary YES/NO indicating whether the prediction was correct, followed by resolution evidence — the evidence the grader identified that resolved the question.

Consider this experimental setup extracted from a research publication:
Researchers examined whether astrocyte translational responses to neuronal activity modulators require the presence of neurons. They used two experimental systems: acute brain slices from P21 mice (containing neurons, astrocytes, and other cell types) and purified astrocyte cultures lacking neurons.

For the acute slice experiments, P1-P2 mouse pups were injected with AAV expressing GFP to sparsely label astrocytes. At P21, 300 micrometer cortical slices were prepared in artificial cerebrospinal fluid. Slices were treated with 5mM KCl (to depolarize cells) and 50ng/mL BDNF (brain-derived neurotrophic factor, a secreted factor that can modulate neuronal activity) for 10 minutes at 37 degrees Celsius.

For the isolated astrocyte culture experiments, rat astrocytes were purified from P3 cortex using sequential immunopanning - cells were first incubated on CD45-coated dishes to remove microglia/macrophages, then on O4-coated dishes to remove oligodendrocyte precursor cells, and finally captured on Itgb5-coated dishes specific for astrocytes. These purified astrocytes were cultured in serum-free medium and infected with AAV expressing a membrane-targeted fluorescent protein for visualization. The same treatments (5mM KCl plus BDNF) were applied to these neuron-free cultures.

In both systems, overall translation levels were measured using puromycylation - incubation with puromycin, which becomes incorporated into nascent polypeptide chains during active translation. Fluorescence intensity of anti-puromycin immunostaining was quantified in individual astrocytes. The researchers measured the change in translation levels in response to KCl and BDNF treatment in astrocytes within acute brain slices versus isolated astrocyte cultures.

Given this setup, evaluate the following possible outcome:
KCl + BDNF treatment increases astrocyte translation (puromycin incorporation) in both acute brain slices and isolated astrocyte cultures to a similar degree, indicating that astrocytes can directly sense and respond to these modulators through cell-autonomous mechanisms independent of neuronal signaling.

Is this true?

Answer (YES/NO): NO